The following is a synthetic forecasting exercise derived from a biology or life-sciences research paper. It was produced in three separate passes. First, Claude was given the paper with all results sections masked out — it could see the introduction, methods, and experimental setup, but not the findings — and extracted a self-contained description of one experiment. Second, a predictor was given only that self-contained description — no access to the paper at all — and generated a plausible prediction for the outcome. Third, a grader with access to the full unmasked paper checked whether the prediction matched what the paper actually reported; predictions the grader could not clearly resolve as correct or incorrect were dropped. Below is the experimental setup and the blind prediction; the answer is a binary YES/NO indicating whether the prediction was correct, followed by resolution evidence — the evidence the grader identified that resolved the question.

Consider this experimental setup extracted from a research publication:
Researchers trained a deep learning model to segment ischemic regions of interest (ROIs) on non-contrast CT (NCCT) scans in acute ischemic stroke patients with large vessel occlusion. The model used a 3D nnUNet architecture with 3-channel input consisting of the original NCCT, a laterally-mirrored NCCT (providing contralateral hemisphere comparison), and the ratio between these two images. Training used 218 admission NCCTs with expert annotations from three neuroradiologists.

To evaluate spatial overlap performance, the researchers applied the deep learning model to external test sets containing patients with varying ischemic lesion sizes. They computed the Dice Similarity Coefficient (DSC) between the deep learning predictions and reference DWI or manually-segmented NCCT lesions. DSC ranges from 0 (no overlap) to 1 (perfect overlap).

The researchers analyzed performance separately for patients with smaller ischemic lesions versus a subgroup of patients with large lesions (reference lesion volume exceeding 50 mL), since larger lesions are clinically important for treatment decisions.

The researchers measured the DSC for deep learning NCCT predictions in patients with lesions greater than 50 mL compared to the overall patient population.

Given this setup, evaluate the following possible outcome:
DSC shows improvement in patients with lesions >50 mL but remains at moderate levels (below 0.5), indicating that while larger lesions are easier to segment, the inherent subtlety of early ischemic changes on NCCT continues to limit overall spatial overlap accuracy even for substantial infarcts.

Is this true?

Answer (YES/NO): YES